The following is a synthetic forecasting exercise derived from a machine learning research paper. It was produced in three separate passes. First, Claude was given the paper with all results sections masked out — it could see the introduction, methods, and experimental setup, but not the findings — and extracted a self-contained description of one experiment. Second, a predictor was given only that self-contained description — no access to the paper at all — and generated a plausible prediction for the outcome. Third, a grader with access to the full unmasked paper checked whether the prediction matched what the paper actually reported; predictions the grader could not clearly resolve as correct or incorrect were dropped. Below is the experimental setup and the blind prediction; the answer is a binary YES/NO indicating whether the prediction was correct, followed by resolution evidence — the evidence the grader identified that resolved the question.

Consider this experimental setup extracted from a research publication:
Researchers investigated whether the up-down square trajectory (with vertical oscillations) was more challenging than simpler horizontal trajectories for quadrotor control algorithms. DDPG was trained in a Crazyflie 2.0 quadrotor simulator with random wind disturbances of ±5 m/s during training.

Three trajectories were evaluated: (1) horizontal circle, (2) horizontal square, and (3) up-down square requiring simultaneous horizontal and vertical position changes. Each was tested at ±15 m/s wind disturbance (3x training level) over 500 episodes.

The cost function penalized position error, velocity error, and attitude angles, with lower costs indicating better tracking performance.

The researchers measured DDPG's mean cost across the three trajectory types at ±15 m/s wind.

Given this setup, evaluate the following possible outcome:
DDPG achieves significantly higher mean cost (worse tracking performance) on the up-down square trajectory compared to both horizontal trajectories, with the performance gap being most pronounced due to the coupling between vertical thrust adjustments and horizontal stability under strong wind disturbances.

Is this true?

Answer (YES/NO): NO